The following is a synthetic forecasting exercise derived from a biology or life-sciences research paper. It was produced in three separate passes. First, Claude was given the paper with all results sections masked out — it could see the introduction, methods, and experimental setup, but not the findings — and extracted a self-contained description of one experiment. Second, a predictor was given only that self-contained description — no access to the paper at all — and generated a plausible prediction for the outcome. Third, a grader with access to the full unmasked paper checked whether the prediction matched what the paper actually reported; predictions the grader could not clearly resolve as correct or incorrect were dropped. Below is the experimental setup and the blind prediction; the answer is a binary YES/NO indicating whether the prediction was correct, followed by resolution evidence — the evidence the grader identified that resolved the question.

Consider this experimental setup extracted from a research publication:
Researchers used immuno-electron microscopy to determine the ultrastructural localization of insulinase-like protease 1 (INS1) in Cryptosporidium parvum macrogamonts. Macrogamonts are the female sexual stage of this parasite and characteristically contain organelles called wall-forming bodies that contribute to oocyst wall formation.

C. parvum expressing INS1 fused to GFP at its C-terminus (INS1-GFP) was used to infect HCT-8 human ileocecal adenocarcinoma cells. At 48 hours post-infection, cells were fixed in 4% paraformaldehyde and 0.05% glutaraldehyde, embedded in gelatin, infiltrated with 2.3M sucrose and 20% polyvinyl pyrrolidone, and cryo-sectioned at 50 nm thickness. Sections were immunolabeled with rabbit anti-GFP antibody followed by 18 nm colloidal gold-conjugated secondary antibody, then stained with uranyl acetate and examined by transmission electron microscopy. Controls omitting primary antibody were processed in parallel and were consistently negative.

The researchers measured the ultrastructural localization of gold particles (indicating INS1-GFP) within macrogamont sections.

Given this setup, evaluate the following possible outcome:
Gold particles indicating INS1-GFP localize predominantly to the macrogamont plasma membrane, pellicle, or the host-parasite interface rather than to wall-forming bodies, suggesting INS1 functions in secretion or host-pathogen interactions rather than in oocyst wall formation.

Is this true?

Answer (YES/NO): NO